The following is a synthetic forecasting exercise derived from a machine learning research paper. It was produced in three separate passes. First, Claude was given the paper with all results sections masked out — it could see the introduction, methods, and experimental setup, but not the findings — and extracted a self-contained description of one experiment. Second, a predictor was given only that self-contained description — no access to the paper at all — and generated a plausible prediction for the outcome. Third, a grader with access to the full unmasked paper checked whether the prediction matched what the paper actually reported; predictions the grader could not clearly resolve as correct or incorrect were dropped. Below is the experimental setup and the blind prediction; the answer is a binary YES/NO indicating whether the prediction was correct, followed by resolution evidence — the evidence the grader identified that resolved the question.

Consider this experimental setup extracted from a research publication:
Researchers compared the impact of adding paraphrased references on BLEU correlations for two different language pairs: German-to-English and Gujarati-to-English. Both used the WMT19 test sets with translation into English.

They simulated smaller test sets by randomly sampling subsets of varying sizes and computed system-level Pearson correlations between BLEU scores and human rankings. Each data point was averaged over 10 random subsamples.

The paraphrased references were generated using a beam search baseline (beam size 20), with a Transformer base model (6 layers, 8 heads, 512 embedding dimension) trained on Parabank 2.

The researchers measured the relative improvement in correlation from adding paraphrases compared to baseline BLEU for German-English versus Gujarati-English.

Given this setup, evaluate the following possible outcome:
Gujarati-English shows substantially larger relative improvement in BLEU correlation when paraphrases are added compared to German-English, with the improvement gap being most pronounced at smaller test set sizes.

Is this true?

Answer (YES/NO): NO